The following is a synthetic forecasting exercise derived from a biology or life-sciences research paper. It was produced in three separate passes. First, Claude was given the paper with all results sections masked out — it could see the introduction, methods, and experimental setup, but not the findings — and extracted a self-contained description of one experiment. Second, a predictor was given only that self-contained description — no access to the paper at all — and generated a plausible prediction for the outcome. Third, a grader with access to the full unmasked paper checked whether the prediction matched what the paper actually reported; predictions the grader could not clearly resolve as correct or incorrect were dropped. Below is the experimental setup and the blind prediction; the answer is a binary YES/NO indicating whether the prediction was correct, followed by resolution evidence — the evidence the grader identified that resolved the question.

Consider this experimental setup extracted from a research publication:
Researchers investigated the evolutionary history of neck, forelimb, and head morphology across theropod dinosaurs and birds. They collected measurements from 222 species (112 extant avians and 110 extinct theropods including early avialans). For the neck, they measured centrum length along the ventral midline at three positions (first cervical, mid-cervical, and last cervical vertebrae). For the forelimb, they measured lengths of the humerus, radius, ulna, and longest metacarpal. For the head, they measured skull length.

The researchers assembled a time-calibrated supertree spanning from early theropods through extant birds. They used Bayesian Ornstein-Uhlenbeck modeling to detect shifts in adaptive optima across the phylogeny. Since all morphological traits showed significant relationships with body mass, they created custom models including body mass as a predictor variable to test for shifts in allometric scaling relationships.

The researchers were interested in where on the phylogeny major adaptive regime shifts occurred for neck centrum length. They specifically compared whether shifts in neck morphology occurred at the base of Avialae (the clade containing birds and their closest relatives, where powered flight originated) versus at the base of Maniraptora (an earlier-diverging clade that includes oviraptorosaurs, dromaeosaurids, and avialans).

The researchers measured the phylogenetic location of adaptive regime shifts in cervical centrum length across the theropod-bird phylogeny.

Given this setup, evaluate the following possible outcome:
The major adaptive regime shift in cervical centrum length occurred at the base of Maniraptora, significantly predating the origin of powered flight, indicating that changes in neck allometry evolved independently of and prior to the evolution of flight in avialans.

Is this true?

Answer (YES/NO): NO